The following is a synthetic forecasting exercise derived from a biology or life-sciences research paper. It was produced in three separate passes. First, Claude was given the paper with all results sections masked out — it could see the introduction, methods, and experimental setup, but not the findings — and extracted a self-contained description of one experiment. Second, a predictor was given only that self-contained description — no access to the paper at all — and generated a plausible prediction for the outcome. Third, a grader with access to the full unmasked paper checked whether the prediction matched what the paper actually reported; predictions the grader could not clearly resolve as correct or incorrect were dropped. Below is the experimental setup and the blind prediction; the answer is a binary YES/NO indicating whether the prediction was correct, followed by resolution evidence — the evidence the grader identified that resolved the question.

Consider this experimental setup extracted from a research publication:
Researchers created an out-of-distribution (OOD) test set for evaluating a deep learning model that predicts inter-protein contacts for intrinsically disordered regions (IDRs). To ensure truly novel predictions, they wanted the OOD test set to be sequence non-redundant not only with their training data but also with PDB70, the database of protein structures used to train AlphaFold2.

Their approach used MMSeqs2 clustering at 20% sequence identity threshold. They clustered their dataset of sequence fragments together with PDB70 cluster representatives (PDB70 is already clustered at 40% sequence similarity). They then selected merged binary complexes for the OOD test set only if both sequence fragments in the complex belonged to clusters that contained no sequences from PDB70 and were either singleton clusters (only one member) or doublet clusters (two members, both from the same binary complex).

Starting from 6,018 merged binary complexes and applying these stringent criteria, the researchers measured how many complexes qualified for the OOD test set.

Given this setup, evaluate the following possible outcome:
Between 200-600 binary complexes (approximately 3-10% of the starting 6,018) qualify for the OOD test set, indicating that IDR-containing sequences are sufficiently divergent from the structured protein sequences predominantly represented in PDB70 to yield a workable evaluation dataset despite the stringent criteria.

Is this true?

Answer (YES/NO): NO